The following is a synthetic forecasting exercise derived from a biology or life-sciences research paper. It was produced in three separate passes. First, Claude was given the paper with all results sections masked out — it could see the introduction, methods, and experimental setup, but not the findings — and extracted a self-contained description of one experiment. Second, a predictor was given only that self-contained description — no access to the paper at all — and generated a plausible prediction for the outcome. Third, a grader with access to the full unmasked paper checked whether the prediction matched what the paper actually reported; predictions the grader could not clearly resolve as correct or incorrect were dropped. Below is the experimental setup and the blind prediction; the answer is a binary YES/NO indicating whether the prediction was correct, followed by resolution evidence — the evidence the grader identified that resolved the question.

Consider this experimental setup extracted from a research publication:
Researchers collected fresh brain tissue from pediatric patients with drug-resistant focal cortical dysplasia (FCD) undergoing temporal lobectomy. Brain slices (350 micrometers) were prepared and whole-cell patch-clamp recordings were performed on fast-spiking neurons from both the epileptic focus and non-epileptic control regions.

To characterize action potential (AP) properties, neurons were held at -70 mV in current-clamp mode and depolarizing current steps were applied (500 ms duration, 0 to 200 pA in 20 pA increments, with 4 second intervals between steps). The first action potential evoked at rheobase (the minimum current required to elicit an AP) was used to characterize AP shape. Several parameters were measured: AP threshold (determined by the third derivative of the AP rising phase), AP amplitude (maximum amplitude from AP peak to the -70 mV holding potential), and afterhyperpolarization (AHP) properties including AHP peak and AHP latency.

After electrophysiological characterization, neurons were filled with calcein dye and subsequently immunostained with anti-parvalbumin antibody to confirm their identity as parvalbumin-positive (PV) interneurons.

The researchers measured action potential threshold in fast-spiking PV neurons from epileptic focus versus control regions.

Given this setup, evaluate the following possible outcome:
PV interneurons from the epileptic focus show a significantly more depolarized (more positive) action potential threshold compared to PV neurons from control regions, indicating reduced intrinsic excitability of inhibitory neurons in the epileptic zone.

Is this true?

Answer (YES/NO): NO